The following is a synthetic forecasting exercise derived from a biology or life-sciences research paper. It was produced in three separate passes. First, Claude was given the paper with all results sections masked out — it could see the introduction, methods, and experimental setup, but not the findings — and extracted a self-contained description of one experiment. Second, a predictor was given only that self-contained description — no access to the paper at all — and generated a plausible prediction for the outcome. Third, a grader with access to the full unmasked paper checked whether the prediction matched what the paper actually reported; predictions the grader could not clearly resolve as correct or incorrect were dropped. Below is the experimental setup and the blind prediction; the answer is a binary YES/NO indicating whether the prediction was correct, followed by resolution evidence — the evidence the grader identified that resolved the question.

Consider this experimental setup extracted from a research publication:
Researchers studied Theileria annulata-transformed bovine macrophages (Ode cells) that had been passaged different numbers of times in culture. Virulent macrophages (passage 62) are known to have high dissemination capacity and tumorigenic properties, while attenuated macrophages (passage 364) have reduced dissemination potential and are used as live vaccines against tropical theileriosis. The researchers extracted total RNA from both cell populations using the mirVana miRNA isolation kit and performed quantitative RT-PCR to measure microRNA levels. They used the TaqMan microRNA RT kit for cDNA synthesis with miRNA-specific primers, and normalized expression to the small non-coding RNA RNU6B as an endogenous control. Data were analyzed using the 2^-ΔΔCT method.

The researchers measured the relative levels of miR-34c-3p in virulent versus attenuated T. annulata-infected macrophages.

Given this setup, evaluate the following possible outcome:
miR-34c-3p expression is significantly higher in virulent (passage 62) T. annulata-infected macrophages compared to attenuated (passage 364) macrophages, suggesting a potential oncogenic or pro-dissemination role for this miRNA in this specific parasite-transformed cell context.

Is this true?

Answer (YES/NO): YES